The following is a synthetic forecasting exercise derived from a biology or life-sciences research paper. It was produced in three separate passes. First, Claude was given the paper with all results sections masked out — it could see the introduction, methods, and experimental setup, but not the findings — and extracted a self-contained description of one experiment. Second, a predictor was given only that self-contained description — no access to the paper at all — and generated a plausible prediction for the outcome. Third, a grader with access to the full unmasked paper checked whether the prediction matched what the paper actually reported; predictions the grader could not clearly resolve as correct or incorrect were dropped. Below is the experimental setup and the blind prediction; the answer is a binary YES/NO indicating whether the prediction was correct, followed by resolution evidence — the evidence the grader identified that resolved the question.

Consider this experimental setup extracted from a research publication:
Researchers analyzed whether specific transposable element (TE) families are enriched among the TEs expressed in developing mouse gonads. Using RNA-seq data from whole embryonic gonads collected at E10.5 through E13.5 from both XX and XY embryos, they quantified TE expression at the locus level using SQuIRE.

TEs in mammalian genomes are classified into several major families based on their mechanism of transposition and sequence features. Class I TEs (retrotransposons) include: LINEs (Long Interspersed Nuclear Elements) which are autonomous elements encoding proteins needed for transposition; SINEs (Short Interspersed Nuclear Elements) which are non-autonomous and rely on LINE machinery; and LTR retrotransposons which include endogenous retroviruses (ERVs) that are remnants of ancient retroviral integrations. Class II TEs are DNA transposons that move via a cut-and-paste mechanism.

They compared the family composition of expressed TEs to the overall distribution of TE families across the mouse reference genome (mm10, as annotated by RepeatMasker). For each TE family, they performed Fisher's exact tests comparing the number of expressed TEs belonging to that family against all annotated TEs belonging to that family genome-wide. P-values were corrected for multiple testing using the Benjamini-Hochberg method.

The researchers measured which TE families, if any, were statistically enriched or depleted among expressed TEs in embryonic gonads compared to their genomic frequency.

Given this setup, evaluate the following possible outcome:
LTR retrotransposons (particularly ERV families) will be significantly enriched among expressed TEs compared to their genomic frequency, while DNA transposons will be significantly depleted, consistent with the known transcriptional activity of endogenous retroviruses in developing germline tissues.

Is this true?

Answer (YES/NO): YES